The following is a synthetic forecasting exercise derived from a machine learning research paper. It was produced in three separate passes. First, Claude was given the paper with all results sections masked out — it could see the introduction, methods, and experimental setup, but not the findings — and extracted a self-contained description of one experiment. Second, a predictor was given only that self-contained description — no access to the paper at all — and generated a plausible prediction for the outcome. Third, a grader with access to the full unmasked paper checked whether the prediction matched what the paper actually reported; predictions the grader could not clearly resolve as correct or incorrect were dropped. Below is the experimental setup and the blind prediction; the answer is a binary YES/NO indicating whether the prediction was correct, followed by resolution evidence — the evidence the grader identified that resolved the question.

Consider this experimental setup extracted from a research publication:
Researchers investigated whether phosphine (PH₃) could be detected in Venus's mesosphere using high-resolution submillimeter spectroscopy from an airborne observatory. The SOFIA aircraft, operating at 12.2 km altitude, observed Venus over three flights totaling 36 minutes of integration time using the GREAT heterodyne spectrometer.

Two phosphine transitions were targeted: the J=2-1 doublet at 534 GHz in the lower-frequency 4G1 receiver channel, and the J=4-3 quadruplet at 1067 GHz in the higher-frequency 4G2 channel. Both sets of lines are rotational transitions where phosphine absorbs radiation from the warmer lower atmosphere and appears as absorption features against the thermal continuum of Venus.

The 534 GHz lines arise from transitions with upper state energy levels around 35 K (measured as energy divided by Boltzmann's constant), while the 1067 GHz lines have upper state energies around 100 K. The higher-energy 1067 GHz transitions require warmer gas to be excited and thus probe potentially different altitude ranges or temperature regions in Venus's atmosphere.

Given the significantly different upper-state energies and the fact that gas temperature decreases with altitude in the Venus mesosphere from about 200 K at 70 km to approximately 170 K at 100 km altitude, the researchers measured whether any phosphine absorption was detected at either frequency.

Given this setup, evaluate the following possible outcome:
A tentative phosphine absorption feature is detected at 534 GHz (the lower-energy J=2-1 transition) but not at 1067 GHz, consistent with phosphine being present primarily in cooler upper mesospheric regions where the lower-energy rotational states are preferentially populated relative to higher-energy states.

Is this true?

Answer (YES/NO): NO